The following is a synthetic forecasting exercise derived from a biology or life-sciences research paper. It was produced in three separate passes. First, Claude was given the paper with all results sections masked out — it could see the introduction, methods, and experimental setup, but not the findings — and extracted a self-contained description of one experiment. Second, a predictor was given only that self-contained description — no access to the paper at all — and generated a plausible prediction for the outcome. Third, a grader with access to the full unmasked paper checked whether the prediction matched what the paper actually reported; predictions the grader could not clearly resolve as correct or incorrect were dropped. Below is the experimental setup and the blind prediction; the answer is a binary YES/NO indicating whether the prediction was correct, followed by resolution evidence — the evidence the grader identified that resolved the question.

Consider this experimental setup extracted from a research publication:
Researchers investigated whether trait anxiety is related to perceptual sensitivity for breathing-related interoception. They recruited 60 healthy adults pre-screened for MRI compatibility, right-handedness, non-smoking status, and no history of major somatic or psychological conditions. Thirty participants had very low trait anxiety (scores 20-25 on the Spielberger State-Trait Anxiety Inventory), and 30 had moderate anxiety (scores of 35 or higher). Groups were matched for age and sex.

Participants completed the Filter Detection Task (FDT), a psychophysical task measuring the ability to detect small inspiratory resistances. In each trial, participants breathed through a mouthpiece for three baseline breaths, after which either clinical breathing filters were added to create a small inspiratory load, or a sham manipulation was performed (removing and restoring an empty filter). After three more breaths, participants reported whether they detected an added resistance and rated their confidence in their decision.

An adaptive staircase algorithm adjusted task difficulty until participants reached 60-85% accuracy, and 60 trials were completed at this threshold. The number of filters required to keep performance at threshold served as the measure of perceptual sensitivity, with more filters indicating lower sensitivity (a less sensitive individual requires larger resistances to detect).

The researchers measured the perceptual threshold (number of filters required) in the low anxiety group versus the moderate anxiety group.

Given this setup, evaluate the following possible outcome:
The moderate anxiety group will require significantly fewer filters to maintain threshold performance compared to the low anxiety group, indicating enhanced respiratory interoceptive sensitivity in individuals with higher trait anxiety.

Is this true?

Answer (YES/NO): NO